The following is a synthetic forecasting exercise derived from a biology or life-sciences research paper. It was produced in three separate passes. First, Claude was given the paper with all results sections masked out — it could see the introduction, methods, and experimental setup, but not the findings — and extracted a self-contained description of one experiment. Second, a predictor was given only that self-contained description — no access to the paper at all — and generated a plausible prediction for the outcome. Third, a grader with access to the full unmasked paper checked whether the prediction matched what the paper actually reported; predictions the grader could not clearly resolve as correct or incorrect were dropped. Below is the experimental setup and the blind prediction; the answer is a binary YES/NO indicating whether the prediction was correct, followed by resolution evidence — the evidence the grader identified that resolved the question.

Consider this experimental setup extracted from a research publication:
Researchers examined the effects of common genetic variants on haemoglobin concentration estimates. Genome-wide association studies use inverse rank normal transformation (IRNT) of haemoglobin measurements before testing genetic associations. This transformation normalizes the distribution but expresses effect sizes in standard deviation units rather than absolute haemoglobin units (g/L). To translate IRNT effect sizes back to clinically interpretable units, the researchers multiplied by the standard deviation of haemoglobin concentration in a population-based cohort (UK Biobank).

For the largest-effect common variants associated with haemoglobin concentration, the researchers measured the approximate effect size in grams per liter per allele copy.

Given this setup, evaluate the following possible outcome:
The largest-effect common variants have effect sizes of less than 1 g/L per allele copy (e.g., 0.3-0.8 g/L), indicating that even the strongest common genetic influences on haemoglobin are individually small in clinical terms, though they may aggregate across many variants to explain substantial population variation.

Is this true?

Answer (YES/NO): NO